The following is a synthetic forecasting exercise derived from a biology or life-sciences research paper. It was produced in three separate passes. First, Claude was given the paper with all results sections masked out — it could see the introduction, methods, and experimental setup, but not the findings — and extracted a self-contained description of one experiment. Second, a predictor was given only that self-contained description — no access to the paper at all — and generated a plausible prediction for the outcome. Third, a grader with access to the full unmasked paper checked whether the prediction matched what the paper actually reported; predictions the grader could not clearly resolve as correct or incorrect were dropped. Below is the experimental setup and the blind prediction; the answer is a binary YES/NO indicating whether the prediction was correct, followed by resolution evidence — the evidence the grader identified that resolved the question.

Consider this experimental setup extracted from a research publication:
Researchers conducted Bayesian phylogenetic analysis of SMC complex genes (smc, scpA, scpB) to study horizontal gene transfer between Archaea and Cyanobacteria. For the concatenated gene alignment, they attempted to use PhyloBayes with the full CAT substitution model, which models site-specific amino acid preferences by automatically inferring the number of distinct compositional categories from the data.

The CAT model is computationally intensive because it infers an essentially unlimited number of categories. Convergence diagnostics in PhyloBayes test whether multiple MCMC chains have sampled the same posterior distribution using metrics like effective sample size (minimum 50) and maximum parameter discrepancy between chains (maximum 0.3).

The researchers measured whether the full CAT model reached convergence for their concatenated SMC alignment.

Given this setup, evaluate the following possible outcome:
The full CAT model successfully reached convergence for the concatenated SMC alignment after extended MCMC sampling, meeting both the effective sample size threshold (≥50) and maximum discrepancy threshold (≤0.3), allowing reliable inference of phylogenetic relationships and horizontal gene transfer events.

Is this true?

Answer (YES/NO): NO